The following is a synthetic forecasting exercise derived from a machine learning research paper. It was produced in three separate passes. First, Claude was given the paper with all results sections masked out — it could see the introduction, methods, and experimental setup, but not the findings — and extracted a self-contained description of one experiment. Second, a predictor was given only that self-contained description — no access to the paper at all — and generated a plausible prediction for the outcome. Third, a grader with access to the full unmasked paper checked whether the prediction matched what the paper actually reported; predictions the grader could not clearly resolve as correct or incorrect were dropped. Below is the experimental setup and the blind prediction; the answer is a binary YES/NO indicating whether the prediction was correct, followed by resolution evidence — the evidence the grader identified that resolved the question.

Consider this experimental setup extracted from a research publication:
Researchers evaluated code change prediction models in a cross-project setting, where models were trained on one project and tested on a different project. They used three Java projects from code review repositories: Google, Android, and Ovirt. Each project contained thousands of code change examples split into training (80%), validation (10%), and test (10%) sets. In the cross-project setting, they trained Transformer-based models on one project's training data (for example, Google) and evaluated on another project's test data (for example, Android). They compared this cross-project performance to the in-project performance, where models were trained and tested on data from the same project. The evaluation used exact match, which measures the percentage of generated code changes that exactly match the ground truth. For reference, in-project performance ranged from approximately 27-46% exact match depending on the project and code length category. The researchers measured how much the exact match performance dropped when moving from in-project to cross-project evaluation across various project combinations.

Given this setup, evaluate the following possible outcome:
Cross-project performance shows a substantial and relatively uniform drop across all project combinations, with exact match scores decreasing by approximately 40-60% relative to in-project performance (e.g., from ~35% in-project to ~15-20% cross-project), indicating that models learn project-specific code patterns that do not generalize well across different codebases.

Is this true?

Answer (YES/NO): NO